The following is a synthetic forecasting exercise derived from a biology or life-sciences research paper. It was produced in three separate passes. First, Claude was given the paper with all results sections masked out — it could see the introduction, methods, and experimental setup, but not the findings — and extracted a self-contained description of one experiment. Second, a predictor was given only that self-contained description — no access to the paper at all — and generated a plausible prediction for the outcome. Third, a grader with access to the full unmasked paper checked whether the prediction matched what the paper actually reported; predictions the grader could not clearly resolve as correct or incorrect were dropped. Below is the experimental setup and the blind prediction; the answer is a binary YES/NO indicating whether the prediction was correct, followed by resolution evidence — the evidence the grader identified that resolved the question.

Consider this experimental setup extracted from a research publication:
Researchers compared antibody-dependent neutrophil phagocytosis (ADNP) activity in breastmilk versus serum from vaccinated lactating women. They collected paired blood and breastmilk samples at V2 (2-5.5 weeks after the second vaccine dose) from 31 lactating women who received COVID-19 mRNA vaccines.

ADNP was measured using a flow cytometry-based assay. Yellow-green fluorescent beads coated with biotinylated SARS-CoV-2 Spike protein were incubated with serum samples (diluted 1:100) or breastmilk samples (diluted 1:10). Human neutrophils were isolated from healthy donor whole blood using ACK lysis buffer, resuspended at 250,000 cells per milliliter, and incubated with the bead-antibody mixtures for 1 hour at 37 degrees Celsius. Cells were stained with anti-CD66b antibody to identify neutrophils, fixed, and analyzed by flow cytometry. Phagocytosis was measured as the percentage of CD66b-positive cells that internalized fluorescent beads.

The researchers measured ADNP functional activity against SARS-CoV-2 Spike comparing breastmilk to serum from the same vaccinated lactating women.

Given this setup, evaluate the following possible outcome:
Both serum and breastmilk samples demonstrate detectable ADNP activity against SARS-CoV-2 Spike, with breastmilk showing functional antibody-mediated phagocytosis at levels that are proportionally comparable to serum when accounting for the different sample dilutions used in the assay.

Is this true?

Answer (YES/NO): NO